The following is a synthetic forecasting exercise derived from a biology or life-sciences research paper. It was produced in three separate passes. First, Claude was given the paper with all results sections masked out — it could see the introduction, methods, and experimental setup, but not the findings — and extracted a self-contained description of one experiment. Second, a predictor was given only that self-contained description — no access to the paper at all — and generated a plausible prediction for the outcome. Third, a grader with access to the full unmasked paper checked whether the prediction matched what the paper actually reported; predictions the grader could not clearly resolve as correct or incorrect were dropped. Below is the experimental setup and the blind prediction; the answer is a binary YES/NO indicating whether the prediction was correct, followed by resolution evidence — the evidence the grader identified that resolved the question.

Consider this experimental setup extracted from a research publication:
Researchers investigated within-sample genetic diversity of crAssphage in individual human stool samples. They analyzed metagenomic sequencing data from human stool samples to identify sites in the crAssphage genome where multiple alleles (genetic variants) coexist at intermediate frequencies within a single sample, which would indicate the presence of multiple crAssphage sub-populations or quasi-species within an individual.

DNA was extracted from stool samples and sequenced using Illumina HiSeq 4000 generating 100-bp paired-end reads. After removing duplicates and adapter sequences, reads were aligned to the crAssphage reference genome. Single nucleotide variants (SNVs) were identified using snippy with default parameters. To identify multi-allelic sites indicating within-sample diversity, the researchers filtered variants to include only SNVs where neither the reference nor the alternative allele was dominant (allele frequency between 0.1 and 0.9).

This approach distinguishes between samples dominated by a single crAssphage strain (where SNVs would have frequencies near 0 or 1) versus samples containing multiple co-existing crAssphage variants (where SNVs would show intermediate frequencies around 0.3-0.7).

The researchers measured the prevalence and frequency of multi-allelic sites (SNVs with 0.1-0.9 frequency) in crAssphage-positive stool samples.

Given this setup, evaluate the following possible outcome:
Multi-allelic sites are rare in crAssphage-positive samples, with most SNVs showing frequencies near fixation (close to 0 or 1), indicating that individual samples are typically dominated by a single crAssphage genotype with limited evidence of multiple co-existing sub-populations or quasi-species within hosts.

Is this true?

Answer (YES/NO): YES